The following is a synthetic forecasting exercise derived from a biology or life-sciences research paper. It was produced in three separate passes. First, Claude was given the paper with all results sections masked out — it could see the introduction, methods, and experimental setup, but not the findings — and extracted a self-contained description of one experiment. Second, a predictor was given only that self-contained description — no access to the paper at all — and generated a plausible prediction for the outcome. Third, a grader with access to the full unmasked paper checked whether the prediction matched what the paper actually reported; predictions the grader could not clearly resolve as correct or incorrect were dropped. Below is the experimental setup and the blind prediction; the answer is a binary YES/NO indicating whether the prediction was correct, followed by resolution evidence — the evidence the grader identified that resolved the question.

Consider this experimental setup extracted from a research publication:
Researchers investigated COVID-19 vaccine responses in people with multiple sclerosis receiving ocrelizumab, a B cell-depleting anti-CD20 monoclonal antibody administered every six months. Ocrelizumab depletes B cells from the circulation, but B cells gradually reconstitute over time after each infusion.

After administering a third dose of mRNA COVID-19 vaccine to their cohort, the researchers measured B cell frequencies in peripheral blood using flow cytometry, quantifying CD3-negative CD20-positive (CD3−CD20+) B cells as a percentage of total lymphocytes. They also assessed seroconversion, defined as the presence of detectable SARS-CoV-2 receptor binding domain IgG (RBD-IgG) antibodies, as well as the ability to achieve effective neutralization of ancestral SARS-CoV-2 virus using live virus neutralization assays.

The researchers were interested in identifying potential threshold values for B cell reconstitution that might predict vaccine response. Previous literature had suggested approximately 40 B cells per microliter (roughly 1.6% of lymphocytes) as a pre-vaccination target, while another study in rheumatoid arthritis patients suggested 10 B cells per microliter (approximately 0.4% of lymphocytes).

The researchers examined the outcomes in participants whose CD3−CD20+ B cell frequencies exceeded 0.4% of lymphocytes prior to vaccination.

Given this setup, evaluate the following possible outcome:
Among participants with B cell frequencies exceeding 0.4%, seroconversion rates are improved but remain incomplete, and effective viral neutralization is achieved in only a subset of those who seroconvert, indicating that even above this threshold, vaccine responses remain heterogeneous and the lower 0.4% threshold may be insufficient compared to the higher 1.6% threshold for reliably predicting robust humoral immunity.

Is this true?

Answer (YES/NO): NO